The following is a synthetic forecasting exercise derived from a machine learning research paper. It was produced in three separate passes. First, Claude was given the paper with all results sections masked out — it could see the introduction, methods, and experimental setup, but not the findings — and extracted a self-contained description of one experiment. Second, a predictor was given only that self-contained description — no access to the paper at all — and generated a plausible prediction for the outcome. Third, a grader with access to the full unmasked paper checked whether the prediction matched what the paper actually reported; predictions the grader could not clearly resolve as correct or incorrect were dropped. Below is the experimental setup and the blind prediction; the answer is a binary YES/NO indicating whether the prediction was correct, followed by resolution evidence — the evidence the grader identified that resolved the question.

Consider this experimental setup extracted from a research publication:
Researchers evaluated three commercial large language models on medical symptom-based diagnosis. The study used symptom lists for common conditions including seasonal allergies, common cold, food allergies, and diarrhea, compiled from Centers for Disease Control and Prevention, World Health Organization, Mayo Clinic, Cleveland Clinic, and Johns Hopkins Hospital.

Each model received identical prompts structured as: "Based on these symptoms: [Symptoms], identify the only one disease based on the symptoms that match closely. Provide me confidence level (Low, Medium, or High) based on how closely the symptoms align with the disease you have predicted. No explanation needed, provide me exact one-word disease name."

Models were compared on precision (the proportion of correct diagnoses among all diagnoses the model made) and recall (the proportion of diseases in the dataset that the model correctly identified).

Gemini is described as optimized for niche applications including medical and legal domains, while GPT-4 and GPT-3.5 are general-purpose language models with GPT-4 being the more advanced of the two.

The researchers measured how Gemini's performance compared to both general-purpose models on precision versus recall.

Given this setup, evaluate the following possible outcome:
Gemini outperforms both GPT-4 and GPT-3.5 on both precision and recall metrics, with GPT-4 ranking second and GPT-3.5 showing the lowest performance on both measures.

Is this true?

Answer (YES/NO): NO